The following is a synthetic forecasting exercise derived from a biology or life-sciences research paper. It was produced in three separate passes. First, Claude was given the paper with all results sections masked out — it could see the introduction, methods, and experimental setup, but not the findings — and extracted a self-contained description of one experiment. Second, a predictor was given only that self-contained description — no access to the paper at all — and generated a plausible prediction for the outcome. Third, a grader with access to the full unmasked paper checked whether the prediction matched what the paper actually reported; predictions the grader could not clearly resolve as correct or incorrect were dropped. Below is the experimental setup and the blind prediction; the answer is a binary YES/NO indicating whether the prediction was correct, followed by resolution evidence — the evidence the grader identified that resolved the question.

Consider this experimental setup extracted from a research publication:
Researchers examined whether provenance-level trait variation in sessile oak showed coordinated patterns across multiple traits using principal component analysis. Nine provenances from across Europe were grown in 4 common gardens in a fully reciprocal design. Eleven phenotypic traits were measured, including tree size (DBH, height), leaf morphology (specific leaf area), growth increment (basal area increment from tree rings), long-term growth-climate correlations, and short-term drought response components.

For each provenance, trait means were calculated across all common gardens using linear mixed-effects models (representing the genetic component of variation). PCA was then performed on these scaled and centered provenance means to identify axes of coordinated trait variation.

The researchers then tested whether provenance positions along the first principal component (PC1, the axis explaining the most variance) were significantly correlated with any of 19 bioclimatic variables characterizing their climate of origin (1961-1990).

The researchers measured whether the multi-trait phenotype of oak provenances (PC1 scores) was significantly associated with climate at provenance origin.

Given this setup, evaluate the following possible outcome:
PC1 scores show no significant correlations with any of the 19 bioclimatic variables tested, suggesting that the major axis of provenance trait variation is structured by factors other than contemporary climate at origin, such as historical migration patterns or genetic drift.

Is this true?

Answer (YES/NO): NO